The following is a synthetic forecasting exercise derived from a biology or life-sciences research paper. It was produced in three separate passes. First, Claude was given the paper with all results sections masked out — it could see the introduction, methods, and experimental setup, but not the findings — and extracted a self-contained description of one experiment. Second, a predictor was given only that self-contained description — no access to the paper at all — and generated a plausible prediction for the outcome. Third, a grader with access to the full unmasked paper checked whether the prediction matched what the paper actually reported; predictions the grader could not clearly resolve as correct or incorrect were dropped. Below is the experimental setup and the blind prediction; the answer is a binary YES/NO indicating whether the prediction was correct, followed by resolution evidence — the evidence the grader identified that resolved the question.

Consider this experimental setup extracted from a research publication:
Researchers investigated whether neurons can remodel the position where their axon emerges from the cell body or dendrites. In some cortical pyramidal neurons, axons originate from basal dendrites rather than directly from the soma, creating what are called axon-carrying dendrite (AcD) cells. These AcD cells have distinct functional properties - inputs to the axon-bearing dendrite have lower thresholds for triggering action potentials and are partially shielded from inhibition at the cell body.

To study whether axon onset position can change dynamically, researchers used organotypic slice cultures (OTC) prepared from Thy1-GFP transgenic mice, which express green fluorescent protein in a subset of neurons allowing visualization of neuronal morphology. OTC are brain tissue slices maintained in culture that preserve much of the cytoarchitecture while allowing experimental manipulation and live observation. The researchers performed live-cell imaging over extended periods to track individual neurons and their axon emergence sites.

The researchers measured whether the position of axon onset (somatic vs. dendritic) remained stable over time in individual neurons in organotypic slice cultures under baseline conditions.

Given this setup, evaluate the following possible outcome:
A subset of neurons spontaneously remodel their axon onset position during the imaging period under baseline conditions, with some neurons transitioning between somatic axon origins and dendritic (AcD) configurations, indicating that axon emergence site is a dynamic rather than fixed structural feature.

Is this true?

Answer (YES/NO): YES